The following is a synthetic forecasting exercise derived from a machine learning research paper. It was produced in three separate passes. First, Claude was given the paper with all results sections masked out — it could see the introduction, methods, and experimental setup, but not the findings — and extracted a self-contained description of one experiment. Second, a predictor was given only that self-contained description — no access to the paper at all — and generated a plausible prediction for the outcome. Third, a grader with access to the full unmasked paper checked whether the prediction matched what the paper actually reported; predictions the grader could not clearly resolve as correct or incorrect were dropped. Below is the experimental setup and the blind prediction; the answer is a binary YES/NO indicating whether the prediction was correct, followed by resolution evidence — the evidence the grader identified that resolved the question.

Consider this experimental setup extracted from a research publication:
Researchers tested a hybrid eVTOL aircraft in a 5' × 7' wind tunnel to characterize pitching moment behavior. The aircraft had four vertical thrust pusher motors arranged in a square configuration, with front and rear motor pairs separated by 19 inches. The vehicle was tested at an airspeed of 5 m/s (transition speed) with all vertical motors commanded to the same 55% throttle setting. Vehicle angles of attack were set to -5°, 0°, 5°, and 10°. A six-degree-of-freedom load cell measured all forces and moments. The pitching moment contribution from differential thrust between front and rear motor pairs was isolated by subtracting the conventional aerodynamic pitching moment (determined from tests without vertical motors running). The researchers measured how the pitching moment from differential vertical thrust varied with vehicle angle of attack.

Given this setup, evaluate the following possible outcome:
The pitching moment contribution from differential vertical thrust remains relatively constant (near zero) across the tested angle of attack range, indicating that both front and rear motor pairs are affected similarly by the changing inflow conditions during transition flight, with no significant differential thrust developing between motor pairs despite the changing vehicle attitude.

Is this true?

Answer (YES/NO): NO